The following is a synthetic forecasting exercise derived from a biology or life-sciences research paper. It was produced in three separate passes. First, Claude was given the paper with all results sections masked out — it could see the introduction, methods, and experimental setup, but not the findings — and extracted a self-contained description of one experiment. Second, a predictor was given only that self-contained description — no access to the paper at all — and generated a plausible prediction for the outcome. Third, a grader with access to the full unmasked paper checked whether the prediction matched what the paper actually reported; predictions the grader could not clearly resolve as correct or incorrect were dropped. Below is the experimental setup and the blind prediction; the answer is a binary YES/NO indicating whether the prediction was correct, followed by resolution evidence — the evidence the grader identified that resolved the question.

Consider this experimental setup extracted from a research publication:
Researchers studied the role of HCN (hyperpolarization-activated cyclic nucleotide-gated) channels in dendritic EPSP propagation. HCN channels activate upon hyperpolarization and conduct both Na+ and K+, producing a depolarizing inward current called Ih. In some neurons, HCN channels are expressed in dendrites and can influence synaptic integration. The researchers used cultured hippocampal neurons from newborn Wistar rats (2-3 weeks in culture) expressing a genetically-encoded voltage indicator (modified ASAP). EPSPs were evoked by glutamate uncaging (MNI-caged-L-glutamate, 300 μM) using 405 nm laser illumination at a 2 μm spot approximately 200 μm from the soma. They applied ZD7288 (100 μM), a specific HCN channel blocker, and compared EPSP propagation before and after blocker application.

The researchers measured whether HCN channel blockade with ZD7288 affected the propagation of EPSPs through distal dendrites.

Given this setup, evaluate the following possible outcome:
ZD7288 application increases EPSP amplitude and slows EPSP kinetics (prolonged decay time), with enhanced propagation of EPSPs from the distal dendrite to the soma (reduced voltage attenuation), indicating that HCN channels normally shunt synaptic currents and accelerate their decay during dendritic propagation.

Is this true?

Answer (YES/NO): NO